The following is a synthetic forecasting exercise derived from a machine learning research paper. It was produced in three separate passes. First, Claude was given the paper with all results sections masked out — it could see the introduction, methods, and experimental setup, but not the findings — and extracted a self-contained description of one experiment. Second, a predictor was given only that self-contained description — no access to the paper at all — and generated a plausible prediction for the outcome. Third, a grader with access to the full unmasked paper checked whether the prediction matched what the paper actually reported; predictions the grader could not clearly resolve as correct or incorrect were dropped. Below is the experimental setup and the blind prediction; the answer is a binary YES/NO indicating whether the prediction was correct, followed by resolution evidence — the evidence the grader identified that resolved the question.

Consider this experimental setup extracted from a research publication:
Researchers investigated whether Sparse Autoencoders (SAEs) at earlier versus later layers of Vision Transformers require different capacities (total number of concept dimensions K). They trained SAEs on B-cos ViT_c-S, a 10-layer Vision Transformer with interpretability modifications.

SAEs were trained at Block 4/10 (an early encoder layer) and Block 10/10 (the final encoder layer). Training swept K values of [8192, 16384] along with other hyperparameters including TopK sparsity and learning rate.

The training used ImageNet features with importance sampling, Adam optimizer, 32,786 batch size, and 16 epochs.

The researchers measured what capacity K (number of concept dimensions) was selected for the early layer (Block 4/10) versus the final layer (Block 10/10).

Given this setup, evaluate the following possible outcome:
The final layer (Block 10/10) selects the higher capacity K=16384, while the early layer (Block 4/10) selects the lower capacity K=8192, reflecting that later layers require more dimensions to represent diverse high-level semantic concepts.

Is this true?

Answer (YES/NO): NO